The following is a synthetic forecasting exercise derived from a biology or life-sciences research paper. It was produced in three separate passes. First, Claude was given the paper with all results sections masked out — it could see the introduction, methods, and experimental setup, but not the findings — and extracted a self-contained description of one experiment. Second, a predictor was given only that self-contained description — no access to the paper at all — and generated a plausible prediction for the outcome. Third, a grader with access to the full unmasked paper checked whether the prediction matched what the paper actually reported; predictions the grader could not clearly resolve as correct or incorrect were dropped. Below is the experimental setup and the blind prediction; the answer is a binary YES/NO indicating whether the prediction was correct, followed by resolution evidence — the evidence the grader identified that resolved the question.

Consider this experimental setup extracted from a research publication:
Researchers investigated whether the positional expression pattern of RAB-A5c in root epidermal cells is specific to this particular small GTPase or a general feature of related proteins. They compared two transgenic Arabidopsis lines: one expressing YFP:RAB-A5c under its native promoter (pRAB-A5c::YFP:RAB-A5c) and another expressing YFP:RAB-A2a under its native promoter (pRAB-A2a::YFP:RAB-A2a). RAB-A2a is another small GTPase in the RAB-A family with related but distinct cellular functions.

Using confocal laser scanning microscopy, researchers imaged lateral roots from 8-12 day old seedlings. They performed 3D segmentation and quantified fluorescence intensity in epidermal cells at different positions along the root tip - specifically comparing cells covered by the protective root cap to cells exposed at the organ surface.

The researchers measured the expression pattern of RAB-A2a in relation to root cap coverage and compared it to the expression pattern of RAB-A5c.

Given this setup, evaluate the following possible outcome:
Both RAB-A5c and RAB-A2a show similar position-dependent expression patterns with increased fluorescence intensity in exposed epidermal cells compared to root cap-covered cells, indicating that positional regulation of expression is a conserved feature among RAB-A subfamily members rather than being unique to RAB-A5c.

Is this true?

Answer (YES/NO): NO